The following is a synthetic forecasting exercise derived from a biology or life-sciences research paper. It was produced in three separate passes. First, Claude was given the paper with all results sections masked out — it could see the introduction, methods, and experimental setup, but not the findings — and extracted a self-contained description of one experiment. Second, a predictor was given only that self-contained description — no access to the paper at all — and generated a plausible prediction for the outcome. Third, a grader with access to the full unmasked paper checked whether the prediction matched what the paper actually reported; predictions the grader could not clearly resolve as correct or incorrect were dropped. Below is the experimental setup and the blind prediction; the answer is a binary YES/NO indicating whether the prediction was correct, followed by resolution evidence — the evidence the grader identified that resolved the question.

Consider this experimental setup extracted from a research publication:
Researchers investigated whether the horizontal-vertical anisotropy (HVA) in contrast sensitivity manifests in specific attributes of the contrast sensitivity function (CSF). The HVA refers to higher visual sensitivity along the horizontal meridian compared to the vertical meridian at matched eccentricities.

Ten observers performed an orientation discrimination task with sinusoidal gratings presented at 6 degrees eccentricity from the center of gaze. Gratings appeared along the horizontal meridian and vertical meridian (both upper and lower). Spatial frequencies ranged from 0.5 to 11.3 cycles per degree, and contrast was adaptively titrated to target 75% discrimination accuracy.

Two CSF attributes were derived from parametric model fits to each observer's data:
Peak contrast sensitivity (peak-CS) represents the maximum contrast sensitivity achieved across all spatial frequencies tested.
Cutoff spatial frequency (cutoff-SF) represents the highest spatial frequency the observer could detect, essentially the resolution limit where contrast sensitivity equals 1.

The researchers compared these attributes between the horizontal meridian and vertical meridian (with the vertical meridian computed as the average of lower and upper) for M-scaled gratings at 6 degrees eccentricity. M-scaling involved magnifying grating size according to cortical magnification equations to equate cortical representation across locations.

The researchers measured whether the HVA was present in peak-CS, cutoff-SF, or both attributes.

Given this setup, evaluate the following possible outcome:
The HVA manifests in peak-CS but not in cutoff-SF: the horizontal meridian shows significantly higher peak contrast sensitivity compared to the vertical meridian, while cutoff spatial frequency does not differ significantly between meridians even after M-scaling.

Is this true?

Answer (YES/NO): NO